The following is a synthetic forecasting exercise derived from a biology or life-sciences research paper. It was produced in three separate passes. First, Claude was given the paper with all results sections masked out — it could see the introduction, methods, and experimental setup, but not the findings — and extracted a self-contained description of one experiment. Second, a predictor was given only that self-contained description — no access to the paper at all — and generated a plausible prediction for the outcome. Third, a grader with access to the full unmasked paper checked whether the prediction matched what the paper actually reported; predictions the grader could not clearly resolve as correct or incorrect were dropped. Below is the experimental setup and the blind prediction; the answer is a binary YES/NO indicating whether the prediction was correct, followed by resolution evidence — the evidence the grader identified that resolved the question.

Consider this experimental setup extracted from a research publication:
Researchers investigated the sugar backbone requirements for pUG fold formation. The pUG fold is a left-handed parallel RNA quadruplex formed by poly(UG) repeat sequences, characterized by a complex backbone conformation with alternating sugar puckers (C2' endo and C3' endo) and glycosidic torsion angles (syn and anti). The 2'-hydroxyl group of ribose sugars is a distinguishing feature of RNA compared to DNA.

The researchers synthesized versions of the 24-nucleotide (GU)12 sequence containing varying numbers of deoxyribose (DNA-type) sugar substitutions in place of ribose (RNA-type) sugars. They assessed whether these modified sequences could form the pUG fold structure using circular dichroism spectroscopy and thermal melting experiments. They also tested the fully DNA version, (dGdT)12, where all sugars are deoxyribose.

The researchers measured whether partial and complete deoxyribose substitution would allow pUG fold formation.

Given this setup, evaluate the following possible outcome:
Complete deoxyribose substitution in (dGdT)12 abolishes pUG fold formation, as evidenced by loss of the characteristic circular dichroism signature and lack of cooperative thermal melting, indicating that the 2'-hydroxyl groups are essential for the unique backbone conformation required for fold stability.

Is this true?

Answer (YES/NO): YES